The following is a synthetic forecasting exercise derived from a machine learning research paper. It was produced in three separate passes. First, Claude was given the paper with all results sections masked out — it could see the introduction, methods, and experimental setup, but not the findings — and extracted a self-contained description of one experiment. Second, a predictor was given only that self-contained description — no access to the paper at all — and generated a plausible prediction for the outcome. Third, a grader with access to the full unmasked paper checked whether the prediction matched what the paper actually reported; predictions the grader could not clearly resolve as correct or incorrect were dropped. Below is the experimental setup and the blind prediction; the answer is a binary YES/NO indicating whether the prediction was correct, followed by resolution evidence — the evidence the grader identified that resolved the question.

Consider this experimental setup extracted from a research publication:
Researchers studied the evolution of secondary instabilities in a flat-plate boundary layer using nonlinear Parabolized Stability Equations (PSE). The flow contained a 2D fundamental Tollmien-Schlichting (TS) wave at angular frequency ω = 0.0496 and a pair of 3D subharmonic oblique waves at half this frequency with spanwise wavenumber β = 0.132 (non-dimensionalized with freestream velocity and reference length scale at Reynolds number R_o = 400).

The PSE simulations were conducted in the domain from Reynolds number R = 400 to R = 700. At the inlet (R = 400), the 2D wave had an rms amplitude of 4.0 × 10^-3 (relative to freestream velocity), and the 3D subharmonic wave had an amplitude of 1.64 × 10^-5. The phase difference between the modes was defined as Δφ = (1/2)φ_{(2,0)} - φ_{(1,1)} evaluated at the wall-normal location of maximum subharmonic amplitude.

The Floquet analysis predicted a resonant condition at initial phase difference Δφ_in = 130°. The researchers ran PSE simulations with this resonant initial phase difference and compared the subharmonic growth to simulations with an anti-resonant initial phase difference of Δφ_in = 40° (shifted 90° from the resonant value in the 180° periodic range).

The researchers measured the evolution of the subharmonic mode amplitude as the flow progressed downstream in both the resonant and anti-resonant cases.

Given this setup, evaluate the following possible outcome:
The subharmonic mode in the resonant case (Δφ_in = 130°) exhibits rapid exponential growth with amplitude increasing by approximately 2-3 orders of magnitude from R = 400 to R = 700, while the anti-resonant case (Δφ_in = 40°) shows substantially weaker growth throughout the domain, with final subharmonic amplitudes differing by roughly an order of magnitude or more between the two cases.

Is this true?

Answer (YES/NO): NO